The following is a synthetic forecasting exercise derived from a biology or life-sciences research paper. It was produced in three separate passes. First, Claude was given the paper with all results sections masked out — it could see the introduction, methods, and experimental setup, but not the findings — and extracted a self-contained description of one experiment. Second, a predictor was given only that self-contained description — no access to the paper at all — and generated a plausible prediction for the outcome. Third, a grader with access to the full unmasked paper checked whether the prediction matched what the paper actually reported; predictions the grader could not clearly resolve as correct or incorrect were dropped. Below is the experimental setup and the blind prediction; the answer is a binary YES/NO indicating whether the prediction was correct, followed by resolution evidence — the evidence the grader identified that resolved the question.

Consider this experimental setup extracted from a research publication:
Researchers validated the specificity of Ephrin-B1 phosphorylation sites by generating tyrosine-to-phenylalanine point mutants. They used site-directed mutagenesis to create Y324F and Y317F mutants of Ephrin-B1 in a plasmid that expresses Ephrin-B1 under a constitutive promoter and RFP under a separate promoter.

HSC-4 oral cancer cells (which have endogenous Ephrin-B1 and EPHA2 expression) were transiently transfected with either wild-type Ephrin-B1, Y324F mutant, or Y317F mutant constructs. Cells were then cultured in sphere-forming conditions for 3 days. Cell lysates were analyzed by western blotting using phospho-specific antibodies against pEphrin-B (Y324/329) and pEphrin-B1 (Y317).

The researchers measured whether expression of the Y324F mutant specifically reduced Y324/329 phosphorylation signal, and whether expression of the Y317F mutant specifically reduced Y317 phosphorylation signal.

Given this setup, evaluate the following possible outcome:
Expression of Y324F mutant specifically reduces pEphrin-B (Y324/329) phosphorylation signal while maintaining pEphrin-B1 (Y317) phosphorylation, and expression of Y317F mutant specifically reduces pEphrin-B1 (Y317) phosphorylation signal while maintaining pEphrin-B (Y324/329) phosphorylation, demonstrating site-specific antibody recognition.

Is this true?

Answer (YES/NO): YES